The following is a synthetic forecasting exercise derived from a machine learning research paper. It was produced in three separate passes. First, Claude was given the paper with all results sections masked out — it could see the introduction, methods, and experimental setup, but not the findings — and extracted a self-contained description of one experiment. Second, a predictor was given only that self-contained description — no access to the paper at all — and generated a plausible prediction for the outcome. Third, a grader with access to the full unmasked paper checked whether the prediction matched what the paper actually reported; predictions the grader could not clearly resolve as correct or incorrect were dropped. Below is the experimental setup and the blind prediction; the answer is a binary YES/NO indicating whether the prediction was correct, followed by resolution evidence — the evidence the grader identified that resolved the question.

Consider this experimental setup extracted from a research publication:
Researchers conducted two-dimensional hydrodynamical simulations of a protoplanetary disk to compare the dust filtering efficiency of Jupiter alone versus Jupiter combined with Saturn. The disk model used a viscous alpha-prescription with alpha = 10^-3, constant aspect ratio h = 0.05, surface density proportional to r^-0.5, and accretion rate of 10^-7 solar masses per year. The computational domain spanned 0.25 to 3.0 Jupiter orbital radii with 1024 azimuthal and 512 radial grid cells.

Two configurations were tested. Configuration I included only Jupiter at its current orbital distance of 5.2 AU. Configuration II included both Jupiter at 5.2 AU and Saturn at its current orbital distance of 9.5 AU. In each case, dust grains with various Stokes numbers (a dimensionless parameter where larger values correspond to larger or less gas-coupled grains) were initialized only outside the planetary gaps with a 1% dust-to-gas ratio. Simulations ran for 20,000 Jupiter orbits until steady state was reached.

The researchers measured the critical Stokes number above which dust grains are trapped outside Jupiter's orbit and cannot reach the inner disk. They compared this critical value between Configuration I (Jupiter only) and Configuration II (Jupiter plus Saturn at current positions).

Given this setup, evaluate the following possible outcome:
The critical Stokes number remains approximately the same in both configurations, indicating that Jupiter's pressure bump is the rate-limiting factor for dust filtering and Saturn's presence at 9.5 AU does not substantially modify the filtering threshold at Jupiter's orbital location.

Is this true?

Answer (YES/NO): NO